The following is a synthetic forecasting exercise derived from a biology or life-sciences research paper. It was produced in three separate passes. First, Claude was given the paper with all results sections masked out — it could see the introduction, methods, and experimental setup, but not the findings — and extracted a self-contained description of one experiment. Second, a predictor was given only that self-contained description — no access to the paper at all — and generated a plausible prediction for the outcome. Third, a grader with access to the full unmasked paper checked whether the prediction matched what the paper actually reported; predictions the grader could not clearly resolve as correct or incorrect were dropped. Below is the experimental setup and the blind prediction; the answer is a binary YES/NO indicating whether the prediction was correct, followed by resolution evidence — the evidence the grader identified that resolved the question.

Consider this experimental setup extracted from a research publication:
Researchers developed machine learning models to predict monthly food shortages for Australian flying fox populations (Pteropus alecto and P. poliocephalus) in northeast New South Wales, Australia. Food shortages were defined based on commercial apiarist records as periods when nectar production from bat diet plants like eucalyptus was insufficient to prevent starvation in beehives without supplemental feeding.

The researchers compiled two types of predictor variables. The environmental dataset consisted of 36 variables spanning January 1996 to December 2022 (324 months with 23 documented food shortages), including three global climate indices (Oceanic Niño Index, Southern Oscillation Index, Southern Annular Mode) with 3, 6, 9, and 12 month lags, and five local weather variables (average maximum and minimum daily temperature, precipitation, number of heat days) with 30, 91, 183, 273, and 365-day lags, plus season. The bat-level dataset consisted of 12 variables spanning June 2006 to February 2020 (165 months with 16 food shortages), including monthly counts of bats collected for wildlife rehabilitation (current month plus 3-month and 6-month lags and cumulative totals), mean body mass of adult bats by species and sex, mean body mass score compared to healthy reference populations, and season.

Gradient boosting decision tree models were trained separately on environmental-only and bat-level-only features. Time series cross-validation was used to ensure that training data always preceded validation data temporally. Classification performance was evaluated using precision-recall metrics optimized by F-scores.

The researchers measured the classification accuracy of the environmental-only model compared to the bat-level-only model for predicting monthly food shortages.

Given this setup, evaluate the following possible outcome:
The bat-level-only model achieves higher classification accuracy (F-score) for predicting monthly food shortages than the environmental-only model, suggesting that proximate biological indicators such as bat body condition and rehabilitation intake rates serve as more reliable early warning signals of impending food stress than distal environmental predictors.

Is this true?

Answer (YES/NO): NO